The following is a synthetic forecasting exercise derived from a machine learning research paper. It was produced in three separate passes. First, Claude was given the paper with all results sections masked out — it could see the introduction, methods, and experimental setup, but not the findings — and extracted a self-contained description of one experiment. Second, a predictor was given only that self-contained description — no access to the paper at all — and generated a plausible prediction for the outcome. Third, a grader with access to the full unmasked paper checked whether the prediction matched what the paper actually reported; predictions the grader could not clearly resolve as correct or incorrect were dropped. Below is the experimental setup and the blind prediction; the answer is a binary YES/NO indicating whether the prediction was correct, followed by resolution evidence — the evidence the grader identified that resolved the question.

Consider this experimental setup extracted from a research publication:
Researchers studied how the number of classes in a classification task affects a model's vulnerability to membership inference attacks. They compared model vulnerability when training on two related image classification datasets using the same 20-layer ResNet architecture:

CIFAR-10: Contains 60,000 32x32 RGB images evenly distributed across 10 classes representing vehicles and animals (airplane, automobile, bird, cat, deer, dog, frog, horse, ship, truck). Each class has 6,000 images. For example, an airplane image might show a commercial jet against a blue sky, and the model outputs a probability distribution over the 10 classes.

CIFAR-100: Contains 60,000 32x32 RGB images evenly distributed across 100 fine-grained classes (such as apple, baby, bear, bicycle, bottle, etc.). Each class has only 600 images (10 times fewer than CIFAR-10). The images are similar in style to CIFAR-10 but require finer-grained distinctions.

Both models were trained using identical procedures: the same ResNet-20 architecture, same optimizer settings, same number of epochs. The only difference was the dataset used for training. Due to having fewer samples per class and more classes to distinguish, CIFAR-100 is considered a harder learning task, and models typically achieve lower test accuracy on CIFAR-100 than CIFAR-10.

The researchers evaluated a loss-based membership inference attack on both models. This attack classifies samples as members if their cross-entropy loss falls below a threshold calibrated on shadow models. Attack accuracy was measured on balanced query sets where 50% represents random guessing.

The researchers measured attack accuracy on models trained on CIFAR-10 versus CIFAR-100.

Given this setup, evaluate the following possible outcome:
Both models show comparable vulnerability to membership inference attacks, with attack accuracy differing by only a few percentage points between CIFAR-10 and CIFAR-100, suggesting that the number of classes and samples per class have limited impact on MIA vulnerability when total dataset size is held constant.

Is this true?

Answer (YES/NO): NO